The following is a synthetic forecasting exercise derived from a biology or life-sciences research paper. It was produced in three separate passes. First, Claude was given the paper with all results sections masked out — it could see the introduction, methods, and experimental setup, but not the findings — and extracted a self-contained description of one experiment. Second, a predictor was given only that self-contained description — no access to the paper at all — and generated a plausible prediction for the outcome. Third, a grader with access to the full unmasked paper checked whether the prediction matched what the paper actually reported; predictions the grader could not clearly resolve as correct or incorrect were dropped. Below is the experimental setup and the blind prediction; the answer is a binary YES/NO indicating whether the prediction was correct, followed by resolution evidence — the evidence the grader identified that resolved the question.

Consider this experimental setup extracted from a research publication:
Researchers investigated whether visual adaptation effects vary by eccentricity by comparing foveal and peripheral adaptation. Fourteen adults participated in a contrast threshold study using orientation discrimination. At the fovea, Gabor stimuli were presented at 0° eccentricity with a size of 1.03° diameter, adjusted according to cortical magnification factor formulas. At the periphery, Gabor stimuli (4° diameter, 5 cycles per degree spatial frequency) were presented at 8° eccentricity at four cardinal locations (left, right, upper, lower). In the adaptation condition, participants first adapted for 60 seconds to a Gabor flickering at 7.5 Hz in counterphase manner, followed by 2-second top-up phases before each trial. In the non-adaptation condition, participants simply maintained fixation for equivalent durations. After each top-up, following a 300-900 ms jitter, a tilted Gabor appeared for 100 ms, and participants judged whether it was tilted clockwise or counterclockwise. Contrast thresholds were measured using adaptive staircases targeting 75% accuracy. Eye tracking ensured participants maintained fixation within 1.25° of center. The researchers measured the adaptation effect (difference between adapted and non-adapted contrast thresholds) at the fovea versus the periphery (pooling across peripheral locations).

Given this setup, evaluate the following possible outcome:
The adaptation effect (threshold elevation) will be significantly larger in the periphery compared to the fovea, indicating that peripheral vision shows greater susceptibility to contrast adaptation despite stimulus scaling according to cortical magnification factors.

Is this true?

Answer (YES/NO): YES